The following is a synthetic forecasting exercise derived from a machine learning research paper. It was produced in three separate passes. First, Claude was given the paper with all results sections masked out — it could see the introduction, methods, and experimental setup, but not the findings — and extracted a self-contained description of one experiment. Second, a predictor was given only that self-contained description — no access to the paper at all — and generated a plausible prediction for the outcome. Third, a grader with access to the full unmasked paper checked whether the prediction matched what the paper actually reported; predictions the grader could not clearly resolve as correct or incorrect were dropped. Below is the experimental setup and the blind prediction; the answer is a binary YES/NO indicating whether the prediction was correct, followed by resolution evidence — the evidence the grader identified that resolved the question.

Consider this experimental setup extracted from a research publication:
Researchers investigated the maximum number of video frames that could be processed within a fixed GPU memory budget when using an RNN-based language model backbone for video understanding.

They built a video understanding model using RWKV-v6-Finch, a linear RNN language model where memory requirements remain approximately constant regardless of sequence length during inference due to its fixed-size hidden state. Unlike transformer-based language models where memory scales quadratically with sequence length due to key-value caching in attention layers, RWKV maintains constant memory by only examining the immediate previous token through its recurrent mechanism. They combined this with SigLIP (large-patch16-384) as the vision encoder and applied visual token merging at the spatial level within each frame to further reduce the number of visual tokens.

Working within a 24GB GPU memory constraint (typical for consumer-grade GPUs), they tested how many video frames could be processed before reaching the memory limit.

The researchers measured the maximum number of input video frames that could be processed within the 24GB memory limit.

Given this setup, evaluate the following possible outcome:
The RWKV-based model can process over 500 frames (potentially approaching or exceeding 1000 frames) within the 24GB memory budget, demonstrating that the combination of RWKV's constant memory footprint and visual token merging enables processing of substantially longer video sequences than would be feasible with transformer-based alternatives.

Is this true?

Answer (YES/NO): YES